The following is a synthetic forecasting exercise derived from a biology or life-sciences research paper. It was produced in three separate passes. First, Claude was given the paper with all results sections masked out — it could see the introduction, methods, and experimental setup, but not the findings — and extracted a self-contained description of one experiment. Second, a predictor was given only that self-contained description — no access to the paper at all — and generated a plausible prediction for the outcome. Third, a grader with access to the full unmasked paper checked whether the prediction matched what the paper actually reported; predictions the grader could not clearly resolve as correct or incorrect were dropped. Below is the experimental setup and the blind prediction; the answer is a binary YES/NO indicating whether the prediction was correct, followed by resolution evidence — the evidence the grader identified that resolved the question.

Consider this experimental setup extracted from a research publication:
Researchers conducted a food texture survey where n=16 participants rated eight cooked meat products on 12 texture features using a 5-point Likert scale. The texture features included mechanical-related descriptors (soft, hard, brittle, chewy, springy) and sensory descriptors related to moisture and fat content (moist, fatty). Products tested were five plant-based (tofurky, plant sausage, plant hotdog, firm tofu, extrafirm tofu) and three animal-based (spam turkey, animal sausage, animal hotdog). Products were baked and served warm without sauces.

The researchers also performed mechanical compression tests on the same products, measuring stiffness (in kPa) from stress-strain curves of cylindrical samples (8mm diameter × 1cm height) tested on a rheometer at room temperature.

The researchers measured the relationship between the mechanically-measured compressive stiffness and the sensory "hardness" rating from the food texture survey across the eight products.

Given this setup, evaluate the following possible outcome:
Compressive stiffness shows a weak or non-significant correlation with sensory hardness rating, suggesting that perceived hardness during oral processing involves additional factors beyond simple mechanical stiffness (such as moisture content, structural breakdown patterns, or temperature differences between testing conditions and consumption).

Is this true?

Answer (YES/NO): NO